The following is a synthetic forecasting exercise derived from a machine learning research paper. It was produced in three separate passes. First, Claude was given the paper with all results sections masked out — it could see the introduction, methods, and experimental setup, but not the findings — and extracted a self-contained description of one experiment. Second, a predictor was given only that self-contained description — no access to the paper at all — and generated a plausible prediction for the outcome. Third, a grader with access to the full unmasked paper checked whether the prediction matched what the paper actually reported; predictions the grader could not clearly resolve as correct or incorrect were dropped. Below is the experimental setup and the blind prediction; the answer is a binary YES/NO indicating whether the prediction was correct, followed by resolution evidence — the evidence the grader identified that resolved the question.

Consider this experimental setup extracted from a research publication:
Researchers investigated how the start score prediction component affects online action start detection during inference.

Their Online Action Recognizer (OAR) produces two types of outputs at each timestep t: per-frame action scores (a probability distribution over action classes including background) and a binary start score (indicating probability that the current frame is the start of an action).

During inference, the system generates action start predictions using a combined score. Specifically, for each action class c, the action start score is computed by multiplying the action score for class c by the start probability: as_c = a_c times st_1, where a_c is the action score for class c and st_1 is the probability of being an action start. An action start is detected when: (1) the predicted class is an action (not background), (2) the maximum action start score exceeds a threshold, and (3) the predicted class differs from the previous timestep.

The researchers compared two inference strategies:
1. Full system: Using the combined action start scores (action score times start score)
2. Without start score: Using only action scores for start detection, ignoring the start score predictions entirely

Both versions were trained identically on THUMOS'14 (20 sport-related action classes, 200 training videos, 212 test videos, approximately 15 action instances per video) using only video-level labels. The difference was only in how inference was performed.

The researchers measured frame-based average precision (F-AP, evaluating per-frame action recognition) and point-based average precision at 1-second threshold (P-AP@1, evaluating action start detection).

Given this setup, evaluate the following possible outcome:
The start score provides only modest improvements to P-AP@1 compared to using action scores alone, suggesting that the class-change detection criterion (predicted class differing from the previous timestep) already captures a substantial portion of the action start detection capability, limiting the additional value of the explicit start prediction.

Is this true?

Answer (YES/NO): YES